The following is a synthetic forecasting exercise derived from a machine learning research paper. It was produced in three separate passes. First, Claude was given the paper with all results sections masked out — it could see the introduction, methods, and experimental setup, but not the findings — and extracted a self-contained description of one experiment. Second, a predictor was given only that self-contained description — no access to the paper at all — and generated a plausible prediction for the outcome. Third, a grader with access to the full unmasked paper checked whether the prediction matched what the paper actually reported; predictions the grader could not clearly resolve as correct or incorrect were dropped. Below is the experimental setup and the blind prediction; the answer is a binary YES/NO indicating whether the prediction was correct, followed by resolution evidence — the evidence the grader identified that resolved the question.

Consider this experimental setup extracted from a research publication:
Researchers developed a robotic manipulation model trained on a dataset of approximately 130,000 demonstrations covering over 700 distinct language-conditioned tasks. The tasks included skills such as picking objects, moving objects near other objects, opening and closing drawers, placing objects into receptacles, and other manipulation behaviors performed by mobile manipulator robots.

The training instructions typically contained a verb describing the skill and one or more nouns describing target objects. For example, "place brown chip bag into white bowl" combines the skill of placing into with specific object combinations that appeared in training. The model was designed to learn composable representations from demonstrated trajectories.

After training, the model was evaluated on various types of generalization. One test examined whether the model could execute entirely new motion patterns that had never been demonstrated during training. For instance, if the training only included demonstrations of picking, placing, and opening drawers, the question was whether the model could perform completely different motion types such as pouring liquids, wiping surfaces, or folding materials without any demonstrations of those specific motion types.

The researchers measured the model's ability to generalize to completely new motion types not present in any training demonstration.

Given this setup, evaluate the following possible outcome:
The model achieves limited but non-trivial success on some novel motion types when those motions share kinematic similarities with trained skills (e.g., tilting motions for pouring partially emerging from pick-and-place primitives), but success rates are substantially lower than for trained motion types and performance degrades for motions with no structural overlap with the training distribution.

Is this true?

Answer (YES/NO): NO